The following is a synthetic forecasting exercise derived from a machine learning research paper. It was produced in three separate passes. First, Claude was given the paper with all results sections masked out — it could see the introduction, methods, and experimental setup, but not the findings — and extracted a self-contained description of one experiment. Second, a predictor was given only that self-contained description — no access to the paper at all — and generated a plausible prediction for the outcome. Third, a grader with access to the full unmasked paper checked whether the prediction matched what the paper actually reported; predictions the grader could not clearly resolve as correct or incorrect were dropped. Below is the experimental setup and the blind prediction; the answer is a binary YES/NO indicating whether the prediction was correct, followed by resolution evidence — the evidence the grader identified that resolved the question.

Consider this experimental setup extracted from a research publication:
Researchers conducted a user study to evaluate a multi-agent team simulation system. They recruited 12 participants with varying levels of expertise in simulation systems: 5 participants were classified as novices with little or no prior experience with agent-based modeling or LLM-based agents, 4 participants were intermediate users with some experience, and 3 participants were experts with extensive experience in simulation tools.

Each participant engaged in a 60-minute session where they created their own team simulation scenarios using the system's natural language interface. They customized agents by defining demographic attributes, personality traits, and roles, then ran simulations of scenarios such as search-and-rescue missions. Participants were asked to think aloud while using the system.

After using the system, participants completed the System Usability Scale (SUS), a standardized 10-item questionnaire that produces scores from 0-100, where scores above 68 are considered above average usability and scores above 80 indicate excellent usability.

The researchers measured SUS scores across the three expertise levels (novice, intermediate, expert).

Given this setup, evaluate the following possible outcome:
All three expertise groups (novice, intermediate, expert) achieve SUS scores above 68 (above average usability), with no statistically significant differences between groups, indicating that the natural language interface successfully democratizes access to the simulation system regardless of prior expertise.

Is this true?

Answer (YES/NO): NO